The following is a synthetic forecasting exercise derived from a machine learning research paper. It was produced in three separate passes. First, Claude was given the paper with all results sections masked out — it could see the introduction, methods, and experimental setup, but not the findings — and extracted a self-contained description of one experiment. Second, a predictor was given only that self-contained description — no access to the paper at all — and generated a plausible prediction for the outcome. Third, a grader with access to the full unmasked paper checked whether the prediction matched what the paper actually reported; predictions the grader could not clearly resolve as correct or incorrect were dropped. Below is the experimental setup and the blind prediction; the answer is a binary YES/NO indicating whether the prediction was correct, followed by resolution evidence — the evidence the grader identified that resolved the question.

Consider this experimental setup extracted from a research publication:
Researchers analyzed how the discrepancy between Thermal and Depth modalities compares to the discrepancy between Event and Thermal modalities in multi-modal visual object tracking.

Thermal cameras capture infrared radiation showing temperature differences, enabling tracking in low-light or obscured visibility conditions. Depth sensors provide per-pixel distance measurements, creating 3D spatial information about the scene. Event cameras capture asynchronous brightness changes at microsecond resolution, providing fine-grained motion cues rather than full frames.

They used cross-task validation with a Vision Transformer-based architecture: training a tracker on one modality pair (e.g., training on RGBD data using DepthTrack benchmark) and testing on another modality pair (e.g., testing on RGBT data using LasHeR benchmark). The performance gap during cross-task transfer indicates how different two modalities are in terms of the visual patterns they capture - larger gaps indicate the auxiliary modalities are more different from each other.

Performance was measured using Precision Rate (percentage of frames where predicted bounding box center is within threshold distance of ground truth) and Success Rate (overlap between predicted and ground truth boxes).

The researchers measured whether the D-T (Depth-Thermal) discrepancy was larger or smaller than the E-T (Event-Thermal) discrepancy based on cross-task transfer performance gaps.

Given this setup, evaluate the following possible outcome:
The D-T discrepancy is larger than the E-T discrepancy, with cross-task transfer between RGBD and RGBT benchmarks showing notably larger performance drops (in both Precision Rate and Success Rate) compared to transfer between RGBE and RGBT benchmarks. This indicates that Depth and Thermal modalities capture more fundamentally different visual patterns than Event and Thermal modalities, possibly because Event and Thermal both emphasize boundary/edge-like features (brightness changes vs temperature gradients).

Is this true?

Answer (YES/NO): YES